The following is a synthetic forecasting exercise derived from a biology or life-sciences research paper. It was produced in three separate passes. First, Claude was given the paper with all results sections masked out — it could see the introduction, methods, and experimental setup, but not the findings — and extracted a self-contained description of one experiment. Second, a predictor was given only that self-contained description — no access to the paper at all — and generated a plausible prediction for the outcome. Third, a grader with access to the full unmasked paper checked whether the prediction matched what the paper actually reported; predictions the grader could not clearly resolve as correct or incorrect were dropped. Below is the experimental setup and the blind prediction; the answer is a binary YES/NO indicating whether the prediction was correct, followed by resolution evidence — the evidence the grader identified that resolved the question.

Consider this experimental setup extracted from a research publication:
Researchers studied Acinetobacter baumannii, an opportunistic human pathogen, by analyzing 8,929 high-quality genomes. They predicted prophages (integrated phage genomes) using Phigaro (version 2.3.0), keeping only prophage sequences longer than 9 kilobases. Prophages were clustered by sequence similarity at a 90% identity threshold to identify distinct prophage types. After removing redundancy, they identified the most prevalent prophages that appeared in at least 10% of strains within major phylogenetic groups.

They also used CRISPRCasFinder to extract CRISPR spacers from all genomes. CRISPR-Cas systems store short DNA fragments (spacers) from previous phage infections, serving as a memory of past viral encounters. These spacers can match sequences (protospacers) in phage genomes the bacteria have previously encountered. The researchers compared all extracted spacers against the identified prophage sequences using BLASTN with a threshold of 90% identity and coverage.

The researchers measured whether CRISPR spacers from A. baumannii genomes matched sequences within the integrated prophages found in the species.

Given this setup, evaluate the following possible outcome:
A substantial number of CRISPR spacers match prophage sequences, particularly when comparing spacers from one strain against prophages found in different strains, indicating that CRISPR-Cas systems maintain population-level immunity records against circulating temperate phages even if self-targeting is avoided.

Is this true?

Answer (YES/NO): YES